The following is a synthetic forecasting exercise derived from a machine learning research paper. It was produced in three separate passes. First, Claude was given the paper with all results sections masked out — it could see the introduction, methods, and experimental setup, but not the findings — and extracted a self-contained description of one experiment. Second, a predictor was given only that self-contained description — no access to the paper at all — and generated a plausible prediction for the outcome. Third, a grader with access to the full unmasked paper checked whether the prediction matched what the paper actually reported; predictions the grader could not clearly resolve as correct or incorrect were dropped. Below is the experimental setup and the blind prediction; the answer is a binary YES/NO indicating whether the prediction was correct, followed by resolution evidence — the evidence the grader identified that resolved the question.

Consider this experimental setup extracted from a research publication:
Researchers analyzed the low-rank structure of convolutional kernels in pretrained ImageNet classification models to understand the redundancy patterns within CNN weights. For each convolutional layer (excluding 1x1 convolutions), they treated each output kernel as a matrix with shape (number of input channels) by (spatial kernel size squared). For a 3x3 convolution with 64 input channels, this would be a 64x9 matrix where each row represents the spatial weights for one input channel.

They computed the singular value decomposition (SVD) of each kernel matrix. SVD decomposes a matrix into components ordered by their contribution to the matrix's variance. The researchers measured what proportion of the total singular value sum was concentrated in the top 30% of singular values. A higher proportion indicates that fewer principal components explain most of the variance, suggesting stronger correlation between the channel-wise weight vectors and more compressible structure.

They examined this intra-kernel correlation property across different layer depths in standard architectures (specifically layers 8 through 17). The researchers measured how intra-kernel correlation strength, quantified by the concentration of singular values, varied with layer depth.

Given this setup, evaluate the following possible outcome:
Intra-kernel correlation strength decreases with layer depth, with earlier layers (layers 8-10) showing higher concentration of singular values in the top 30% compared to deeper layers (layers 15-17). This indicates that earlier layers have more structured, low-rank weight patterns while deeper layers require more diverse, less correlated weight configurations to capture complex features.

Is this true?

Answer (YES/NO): YES